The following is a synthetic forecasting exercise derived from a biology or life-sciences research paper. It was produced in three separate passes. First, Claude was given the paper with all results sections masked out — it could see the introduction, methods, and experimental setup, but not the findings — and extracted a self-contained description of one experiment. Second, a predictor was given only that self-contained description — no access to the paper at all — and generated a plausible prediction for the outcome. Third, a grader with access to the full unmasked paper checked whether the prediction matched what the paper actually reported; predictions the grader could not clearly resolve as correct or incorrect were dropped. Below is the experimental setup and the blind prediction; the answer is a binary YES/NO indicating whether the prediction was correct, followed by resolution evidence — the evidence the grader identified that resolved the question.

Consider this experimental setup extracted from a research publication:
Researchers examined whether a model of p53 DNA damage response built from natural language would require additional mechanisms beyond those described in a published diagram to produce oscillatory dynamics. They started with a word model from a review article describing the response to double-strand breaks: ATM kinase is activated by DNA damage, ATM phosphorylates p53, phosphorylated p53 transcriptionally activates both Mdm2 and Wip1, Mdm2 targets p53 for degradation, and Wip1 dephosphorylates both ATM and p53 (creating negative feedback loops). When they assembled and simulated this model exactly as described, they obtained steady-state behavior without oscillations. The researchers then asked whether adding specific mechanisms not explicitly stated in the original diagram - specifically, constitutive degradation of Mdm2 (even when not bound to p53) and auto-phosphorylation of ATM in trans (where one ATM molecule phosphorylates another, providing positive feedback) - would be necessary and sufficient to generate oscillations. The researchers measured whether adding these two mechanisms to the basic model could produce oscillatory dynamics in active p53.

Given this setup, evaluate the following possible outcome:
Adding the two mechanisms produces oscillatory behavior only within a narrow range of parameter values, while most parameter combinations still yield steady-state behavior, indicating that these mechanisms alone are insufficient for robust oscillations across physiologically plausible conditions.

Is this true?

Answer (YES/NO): NO